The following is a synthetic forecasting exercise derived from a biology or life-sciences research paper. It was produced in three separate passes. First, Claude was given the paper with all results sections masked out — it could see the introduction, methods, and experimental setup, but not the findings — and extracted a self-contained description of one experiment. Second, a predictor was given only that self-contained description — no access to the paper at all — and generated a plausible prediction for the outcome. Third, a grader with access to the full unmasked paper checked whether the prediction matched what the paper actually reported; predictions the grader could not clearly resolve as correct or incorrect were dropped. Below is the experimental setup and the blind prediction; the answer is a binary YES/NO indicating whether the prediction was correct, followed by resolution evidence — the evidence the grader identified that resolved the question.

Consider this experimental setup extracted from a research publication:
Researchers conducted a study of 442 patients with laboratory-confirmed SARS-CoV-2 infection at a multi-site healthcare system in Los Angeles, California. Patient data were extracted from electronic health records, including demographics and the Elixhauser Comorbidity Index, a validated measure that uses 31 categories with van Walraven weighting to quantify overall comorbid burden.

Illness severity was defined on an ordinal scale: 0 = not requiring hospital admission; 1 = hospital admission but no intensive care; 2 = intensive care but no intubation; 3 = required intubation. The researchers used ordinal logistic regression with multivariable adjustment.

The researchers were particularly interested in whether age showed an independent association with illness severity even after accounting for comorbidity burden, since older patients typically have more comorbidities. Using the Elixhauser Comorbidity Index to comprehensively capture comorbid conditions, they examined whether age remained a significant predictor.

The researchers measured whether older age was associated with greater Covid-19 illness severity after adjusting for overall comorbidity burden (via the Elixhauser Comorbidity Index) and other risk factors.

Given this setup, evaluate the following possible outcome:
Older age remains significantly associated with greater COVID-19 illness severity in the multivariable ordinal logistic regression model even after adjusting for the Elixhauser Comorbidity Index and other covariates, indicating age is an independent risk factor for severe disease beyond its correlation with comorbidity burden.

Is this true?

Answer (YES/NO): YES